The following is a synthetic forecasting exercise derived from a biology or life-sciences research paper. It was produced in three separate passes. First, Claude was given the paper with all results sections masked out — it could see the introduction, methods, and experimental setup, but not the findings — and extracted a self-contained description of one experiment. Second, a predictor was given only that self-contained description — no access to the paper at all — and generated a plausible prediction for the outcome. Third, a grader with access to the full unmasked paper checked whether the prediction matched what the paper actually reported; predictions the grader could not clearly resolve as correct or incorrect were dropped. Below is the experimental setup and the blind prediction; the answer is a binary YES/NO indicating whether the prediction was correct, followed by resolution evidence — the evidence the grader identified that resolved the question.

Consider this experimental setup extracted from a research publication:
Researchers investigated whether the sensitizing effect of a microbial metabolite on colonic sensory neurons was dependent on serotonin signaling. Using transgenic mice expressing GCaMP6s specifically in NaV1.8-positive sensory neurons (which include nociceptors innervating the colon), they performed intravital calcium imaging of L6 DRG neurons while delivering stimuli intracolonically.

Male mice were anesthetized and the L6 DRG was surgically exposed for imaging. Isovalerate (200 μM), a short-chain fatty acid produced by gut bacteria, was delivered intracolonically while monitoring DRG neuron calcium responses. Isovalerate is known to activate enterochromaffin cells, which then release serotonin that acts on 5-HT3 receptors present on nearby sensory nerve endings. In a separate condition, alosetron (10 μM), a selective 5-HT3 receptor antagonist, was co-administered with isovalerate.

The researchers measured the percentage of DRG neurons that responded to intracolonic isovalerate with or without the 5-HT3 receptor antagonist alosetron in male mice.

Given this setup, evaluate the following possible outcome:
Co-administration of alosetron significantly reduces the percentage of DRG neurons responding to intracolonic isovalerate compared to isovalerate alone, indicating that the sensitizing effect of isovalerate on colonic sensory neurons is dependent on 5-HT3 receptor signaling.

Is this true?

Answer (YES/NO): YES